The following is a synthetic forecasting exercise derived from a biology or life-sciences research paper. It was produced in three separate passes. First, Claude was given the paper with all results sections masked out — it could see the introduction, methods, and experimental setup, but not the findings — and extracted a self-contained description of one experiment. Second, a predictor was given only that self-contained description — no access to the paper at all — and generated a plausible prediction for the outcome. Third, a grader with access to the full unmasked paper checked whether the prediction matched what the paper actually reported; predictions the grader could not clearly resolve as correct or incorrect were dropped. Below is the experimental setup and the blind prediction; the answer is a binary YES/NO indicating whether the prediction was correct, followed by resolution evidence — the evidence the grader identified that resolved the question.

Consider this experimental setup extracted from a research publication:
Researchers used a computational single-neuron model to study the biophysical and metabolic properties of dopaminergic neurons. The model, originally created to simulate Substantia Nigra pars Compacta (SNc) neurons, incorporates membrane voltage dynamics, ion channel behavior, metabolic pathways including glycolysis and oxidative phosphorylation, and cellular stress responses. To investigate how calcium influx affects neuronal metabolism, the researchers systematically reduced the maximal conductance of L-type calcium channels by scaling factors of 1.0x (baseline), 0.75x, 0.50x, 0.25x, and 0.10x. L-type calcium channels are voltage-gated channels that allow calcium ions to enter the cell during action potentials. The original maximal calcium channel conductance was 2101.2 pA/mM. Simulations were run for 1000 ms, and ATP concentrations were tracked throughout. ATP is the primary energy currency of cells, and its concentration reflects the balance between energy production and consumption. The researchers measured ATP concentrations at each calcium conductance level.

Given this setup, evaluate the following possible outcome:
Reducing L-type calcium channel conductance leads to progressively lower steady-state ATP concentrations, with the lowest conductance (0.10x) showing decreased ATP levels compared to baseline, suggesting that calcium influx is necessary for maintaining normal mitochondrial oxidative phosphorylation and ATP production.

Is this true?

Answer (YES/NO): NO